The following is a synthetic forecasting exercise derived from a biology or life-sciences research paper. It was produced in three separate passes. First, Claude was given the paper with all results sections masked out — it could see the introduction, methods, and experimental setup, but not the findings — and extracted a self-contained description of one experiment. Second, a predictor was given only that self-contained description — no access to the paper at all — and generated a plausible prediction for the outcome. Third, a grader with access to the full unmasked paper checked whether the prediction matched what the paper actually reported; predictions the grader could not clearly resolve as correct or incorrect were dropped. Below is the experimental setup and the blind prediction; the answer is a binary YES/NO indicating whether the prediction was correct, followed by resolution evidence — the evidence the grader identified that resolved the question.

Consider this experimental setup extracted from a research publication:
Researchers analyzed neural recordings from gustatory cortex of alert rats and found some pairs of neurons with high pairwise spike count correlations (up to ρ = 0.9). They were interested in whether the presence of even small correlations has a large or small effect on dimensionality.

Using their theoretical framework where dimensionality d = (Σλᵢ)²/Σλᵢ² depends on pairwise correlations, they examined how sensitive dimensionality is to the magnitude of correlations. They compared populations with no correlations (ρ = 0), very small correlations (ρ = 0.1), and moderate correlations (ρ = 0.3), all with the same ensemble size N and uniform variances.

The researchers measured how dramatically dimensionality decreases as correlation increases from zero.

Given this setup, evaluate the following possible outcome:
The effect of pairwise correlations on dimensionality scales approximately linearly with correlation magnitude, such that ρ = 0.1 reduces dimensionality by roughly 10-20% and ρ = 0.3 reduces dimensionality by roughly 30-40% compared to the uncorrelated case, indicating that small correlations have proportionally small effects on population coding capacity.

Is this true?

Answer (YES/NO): NO